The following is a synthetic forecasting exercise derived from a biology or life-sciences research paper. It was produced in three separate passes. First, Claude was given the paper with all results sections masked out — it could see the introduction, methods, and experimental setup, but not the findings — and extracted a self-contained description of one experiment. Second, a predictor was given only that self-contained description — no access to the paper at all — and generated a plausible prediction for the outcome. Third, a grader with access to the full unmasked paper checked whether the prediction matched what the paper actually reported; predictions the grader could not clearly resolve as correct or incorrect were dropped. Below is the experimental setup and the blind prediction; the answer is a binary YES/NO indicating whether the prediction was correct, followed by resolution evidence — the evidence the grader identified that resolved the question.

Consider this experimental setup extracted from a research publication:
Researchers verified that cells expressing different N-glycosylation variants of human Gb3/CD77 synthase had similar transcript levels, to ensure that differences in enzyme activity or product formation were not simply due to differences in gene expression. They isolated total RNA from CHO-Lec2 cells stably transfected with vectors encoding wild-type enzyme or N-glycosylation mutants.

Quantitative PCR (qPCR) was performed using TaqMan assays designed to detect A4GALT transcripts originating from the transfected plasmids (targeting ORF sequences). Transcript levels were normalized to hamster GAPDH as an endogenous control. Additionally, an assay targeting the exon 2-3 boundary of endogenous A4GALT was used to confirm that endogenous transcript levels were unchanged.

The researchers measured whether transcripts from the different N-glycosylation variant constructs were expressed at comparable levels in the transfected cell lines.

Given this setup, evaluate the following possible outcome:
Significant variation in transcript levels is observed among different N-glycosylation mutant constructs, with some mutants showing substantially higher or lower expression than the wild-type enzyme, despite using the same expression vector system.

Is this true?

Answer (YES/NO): NO